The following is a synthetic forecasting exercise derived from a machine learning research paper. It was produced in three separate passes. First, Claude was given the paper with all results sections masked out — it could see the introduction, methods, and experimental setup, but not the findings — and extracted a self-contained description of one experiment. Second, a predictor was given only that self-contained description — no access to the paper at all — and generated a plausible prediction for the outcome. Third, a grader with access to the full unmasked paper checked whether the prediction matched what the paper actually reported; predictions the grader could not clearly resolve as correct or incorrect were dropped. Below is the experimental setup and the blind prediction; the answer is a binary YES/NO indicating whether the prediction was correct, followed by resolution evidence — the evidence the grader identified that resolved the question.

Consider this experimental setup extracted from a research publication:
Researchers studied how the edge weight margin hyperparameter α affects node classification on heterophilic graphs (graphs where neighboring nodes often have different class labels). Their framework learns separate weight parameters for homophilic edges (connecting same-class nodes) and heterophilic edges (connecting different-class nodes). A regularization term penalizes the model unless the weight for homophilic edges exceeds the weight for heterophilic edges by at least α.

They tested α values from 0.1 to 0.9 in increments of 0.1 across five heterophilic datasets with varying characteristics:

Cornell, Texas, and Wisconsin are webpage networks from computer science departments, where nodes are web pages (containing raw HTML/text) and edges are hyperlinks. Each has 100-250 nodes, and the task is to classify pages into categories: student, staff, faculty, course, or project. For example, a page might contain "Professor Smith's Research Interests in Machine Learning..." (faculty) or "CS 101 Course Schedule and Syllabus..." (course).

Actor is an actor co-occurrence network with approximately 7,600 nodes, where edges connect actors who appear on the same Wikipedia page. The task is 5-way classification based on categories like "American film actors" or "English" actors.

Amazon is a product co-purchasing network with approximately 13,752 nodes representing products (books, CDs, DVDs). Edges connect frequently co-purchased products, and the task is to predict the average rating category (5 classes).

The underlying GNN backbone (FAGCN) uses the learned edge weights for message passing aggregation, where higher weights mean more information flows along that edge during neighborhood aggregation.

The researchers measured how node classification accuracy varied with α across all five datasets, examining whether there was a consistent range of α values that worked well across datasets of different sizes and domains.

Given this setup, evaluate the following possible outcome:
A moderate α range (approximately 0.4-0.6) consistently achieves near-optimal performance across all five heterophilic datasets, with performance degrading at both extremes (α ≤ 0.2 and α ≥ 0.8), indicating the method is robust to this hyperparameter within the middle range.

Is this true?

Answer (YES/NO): NO